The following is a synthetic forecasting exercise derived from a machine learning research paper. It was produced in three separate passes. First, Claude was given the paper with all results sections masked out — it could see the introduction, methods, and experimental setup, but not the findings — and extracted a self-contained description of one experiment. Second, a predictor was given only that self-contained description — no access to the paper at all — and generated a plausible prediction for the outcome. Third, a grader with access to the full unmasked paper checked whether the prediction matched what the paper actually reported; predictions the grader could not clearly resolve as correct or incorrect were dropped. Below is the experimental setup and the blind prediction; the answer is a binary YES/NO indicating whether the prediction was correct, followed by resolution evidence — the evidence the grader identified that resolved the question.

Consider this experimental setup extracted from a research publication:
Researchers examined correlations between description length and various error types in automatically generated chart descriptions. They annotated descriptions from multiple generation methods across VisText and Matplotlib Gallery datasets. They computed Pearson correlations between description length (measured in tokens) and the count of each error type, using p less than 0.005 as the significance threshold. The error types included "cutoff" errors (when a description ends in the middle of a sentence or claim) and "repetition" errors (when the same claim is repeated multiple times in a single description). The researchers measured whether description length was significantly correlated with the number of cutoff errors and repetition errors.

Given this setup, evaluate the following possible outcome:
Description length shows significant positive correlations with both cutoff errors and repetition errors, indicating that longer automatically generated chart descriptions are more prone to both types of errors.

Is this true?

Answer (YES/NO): YES